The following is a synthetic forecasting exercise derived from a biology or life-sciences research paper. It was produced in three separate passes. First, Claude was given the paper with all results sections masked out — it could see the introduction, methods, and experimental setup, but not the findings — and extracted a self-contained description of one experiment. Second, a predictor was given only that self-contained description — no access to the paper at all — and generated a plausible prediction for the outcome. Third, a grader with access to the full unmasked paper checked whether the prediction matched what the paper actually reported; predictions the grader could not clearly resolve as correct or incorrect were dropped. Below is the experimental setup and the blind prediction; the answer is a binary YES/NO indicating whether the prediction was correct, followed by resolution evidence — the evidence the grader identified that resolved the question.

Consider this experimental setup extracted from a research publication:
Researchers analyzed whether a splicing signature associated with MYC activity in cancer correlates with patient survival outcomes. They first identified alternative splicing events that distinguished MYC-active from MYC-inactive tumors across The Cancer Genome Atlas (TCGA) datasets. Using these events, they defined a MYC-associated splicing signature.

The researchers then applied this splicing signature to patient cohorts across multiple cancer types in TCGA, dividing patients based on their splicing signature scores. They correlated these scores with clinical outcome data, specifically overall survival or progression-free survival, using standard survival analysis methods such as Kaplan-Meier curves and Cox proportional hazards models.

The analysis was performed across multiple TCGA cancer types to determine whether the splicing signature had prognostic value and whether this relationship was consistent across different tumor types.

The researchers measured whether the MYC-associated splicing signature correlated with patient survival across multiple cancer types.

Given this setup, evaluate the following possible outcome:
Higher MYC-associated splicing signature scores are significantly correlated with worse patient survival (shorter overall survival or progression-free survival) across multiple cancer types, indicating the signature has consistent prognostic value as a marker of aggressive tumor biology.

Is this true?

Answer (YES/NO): NO